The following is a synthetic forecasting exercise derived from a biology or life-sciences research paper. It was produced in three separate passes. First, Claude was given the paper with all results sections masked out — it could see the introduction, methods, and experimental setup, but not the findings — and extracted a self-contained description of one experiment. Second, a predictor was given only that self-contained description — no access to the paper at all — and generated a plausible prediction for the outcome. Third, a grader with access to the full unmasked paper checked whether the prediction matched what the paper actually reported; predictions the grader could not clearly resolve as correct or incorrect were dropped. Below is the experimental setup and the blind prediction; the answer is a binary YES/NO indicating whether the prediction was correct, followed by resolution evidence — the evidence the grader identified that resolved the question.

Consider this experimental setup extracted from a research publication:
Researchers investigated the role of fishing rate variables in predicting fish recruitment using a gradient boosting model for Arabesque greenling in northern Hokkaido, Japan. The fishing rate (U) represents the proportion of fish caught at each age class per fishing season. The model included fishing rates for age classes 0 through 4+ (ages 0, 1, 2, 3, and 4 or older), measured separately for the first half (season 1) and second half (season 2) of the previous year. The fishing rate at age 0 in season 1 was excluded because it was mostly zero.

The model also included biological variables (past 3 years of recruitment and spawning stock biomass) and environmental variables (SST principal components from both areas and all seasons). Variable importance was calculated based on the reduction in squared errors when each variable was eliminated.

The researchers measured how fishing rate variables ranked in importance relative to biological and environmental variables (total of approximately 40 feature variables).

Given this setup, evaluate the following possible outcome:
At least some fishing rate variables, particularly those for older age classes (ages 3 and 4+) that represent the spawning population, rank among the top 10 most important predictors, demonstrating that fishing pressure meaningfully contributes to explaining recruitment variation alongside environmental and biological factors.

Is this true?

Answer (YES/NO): NO